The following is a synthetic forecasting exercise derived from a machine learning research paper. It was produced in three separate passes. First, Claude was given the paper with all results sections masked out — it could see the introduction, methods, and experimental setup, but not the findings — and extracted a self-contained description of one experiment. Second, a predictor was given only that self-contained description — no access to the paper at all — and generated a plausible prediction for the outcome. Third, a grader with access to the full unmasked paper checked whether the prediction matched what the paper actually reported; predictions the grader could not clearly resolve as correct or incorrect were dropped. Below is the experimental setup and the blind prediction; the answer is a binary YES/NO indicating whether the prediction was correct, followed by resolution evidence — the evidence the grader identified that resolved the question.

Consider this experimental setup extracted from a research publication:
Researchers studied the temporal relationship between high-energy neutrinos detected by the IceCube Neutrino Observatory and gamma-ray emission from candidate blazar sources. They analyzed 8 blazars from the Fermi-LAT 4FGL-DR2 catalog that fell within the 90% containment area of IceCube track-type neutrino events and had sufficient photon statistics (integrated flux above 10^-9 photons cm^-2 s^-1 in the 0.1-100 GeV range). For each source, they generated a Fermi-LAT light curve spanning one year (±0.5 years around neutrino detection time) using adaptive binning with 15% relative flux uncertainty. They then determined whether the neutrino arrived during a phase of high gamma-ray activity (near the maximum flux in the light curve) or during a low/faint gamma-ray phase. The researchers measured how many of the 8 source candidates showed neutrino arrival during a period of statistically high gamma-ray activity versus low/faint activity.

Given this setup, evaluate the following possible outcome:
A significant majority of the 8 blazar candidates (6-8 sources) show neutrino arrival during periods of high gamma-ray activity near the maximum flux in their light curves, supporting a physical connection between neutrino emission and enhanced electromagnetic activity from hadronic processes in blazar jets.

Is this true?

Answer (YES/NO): NO